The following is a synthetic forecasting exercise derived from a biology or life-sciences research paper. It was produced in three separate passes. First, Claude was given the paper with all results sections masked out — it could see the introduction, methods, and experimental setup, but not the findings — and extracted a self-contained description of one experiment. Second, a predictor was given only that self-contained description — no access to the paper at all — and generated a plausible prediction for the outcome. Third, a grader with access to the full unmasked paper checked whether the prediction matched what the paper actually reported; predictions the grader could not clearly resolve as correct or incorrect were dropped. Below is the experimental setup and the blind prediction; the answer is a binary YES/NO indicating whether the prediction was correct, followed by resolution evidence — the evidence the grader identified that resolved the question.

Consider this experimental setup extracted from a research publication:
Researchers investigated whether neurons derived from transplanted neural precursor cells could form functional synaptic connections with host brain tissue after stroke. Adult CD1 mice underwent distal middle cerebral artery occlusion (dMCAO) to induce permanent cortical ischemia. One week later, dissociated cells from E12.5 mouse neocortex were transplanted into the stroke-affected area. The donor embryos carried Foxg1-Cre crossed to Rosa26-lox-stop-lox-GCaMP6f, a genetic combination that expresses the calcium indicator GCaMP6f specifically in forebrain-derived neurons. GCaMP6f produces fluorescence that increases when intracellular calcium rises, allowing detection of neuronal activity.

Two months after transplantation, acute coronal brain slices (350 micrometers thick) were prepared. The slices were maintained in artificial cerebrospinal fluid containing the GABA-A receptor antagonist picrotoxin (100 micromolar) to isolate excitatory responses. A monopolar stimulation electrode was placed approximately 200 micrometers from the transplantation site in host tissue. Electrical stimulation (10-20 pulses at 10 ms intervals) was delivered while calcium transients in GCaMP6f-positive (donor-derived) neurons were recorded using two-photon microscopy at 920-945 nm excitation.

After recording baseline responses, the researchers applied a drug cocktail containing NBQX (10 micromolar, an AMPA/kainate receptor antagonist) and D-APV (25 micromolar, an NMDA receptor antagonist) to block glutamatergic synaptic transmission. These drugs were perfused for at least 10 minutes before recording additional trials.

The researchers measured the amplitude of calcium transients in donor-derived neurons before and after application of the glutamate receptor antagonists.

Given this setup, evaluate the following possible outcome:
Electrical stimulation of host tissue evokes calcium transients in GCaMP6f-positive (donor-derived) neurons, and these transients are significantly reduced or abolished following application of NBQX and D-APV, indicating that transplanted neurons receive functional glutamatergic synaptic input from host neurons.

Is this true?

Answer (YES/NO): YES